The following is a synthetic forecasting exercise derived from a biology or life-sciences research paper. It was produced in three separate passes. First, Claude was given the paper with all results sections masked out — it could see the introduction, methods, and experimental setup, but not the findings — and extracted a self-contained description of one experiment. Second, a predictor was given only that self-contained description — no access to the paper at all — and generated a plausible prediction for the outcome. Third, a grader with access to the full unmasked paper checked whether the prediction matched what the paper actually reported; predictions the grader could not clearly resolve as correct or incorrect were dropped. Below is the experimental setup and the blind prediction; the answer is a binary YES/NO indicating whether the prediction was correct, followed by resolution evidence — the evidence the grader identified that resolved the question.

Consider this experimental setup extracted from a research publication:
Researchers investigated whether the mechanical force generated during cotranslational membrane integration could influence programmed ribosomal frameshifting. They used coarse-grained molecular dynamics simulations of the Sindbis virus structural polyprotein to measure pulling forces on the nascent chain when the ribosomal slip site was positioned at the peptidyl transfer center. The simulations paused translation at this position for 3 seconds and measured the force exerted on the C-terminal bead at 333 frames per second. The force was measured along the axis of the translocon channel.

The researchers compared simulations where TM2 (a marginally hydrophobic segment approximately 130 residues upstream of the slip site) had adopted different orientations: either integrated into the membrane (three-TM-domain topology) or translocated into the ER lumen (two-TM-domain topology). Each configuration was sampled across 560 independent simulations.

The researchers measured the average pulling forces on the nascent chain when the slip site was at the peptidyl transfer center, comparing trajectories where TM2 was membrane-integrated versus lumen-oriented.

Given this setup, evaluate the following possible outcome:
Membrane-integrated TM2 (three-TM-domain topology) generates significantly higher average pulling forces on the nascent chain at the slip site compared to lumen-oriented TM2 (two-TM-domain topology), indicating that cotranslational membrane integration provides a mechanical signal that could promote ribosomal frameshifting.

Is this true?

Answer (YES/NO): YES